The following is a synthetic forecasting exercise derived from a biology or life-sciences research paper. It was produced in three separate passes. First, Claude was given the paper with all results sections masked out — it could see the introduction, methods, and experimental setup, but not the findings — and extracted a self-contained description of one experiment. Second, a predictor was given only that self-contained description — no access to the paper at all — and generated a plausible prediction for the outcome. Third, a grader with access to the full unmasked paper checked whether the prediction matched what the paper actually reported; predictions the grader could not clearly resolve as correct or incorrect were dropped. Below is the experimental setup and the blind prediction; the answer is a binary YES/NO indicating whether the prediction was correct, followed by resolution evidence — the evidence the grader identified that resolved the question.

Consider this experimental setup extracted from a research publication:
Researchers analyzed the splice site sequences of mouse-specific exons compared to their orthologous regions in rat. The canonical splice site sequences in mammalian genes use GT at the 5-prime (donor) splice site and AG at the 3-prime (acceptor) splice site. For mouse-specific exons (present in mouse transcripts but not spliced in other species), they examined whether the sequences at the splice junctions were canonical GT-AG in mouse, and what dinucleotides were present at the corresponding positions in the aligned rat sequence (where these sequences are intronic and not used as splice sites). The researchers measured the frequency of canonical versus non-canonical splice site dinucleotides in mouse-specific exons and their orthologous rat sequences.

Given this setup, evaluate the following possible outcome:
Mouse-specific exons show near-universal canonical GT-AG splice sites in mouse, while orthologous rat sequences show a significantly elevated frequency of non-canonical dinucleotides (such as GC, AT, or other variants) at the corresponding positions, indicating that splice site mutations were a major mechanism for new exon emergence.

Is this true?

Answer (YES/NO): YES